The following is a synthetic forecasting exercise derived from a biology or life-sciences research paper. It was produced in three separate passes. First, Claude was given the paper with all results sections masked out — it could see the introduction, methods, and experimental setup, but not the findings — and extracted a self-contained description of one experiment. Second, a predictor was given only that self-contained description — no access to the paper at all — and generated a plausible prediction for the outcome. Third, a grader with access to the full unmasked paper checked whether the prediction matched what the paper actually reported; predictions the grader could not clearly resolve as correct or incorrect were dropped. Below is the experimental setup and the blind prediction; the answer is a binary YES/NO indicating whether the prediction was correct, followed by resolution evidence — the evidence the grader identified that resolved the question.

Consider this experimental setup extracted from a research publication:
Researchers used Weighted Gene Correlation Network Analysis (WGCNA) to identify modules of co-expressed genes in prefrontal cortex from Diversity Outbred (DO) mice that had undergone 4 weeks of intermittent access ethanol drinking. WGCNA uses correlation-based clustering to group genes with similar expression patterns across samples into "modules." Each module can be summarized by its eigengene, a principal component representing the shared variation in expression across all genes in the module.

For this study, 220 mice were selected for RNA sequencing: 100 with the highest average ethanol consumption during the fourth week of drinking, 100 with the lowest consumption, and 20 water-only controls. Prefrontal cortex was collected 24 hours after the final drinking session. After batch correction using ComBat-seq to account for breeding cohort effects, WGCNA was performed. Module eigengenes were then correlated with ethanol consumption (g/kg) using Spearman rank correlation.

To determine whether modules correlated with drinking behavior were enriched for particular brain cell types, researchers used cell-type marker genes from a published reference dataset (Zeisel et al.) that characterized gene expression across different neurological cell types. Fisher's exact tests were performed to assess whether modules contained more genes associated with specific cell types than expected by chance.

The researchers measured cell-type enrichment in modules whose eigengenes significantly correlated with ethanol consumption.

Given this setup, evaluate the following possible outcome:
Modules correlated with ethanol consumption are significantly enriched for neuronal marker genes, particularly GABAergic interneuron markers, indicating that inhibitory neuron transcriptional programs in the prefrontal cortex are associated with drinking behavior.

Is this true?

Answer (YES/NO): NO